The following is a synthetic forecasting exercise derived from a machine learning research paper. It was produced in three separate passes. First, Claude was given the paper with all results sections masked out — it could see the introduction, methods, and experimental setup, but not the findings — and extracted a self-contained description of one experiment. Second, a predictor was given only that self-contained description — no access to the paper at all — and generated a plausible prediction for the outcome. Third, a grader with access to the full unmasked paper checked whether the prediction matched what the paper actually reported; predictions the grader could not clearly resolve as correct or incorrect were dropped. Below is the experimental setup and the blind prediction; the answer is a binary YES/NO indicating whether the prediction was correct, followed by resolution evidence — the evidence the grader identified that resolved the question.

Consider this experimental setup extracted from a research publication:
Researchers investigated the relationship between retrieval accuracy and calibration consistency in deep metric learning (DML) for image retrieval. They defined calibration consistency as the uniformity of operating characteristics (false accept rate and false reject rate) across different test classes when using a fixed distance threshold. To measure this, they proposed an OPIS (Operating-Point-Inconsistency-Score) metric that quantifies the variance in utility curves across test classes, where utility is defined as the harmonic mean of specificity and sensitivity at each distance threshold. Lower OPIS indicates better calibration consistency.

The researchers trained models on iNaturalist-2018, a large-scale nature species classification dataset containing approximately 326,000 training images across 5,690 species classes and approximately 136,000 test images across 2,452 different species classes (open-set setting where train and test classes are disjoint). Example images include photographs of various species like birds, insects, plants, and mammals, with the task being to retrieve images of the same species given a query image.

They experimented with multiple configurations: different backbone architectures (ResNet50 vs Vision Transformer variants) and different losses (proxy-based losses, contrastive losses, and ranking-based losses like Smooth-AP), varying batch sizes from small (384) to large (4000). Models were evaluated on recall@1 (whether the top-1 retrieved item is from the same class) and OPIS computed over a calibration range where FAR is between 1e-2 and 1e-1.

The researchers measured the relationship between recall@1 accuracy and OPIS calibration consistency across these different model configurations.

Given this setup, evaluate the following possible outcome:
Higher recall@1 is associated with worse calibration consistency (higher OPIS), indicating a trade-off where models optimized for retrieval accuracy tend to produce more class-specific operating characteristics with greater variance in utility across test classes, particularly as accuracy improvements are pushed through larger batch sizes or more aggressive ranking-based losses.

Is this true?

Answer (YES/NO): NO